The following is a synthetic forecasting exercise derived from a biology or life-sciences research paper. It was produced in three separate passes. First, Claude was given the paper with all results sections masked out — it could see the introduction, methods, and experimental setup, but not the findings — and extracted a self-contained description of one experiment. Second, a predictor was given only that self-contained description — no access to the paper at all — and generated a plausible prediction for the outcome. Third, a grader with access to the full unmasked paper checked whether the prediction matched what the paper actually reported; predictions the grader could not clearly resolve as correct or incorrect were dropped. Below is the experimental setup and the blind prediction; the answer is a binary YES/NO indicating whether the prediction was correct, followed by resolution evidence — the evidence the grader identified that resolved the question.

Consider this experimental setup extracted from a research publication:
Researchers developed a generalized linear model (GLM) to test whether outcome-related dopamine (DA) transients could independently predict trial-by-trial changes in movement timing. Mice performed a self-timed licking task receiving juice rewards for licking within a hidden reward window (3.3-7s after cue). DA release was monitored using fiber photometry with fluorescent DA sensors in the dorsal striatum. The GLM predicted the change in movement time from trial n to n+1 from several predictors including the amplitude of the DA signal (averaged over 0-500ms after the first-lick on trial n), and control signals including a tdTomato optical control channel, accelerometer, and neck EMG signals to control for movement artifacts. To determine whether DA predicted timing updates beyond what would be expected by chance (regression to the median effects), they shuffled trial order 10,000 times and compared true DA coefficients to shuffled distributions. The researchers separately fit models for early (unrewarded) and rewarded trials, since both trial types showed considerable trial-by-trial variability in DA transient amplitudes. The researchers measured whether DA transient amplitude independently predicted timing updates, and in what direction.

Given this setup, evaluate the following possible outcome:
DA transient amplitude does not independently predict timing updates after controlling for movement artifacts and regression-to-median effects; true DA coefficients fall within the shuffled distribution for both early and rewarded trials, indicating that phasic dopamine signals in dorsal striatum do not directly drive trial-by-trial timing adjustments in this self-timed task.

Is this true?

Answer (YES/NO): NO